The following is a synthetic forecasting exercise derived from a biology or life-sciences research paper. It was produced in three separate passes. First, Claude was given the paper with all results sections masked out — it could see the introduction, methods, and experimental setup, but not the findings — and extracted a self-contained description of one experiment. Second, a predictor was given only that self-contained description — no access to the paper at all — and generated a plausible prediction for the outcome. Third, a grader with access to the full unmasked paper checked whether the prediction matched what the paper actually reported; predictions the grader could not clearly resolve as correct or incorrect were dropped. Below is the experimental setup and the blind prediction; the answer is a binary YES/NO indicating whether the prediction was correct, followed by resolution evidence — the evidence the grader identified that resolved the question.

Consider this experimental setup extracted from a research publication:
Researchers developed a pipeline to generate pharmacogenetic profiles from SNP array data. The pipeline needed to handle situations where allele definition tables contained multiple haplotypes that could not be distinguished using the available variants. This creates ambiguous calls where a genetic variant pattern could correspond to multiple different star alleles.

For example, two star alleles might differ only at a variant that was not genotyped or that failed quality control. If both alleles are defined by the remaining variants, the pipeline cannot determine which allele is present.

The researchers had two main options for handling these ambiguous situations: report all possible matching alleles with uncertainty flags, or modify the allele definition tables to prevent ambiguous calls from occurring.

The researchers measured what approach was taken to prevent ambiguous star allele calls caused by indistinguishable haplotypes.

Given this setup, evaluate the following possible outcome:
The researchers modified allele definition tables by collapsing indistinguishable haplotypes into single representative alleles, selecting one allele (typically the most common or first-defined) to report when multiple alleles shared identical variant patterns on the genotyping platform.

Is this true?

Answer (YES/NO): NO